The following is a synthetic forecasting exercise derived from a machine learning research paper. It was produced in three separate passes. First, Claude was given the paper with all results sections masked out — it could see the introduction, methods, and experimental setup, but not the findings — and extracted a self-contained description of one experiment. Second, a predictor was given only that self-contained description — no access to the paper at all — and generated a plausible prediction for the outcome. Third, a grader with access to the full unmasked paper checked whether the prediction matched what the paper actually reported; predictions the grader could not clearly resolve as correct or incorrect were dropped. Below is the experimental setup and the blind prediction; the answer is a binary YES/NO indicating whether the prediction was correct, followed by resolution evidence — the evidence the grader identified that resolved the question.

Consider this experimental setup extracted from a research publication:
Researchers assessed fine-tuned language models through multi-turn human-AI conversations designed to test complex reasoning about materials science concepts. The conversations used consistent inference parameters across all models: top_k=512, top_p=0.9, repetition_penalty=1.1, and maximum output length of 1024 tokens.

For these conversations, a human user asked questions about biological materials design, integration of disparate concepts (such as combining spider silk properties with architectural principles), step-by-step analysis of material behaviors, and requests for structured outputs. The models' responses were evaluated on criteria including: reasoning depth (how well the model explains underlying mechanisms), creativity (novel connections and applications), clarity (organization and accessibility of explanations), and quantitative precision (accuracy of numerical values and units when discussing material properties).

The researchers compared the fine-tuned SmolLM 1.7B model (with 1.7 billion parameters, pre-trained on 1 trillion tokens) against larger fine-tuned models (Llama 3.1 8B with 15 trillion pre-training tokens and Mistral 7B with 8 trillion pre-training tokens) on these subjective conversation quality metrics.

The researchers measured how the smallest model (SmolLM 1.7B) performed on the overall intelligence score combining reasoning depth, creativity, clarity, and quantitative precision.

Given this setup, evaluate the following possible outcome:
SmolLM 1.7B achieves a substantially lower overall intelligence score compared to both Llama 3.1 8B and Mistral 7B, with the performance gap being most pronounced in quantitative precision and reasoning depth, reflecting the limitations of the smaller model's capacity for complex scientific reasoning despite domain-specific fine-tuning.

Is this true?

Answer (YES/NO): NO